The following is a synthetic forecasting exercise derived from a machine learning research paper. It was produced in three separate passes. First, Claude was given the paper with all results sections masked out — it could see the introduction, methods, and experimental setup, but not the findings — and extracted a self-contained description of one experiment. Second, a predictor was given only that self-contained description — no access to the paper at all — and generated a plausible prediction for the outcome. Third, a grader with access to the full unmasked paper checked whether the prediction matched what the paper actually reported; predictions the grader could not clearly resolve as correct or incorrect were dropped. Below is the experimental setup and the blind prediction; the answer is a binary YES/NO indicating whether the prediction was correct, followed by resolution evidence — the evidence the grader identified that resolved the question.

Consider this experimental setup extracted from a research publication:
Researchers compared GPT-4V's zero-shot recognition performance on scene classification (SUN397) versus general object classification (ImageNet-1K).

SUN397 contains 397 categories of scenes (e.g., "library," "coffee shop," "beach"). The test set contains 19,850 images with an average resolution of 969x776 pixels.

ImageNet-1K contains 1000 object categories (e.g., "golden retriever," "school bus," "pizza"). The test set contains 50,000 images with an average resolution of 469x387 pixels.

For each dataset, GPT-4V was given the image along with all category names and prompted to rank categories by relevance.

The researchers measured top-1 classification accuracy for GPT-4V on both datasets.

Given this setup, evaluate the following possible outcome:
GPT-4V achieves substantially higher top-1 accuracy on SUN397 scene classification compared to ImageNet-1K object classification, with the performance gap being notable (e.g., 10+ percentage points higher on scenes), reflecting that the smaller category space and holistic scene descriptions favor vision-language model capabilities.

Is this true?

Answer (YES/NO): NO